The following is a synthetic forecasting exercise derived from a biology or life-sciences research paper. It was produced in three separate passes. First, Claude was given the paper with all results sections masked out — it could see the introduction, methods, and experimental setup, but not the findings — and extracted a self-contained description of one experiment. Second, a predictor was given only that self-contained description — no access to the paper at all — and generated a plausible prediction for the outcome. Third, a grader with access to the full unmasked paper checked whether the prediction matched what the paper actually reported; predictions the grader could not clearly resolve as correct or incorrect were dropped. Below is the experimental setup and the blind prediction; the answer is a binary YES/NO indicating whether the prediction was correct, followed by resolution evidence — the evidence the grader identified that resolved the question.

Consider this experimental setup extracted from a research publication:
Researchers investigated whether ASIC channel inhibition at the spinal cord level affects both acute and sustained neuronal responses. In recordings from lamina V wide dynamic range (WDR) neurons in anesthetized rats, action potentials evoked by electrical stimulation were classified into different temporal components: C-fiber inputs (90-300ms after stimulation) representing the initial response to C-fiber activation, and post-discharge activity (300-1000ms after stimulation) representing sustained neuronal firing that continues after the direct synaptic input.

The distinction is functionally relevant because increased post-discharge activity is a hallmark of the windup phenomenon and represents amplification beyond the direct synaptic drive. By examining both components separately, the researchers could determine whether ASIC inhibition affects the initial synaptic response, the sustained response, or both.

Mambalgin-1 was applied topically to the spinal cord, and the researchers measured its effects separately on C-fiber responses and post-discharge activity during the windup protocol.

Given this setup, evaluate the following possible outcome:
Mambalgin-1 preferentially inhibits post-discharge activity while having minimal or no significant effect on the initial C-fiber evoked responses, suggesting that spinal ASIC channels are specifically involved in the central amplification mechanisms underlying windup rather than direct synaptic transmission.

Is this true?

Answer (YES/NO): NO